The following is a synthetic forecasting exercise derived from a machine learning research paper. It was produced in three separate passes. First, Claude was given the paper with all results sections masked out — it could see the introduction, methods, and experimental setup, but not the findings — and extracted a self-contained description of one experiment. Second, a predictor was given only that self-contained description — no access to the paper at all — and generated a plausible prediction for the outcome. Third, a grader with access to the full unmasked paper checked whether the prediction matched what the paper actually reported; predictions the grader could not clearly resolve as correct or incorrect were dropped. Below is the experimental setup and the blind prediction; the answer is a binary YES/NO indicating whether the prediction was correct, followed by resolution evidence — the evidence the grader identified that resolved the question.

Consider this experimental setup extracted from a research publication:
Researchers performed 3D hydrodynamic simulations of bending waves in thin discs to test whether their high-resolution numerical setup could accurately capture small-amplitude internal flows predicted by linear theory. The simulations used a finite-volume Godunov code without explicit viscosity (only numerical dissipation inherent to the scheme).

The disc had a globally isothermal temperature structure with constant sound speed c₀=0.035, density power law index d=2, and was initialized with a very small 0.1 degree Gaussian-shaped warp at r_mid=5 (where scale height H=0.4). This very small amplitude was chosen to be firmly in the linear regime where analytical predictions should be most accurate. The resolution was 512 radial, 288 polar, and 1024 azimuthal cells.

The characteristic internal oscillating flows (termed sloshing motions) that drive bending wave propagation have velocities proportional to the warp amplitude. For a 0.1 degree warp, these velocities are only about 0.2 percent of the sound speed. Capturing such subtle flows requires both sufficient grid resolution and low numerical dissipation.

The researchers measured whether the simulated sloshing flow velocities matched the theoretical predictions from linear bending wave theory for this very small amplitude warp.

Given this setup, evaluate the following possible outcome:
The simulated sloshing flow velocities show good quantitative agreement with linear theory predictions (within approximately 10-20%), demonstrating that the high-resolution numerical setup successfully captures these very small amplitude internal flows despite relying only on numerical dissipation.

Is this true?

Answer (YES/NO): YES